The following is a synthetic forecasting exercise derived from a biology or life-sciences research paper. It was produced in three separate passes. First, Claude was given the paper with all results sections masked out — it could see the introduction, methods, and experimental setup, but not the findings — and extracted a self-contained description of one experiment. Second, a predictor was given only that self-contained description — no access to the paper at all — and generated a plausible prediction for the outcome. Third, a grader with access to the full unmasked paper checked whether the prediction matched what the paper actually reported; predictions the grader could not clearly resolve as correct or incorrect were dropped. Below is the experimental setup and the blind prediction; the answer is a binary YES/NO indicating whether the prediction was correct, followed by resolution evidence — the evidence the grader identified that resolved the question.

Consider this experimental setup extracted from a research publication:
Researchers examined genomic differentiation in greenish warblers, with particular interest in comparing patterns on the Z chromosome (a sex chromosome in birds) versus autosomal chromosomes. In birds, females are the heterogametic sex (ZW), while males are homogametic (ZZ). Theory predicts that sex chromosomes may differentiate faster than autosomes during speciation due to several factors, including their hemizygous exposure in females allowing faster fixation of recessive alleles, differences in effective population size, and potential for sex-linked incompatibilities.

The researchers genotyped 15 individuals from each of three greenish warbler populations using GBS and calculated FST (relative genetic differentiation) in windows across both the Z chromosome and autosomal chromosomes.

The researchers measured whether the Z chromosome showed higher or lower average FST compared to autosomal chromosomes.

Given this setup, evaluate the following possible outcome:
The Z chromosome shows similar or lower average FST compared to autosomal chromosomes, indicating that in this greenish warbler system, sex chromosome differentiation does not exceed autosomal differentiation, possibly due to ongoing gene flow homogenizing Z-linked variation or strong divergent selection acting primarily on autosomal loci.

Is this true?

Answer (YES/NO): NO